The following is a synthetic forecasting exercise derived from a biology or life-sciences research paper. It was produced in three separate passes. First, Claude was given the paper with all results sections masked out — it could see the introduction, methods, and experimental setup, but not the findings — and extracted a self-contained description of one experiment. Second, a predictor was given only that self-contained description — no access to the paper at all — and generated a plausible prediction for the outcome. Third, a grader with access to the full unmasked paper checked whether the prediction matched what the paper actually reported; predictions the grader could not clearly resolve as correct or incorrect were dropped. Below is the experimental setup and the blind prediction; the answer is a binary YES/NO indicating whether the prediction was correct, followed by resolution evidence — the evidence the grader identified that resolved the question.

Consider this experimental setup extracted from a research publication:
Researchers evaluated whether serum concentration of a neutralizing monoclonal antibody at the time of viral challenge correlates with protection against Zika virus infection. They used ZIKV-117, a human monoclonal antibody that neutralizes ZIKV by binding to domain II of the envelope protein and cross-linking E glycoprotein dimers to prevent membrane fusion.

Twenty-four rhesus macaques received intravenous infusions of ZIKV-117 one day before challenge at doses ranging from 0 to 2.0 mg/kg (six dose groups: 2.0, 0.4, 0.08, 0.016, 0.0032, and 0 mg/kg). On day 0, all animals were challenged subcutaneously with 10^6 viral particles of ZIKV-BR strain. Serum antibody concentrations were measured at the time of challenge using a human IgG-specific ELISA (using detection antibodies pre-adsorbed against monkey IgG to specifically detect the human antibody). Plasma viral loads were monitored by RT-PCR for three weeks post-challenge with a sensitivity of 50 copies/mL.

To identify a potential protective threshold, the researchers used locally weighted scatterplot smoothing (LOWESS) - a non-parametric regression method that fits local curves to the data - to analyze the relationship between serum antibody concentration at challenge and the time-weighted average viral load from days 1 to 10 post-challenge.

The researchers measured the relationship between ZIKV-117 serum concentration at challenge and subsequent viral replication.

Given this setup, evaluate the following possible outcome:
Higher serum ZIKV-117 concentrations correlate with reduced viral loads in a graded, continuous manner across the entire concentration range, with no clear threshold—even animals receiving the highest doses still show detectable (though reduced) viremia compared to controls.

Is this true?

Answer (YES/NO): NO